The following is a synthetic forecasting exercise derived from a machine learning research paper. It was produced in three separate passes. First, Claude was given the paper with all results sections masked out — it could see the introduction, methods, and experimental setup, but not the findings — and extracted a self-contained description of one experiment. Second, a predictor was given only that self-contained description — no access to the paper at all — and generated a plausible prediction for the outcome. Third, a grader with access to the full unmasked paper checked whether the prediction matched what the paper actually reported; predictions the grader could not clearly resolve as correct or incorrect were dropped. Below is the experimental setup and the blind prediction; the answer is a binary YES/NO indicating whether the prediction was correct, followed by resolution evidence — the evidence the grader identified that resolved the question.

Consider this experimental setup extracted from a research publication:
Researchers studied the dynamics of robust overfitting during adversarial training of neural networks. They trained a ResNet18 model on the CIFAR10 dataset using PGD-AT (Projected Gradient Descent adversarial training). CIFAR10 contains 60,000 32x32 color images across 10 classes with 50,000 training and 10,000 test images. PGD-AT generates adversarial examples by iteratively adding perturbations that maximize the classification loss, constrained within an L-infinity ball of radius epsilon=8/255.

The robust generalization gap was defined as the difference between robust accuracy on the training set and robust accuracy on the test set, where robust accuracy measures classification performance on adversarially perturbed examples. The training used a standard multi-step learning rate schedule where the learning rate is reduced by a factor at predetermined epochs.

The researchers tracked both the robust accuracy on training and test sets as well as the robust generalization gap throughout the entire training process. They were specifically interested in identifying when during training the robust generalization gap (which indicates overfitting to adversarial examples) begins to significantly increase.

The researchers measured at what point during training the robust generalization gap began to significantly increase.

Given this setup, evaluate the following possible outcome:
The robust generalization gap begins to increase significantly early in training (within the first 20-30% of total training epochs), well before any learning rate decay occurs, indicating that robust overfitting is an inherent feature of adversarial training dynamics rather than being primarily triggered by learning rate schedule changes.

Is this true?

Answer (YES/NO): NO